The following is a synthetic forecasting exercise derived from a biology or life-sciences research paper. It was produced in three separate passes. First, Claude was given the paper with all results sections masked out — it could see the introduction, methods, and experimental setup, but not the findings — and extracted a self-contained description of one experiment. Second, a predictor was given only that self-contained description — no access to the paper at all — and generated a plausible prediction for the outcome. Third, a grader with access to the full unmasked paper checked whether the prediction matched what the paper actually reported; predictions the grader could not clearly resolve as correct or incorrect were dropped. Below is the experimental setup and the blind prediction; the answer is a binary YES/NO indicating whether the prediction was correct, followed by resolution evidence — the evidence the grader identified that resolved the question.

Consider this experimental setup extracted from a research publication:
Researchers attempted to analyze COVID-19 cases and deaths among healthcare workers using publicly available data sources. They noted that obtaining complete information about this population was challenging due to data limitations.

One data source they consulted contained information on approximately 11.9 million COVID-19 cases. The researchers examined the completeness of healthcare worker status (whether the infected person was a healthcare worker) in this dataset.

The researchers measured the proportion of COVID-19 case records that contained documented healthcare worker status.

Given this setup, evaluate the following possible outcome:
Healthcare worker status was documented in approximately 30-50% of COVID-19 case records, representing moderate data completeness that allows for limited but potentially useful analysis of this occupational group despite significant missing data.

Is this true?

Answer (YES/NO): NO